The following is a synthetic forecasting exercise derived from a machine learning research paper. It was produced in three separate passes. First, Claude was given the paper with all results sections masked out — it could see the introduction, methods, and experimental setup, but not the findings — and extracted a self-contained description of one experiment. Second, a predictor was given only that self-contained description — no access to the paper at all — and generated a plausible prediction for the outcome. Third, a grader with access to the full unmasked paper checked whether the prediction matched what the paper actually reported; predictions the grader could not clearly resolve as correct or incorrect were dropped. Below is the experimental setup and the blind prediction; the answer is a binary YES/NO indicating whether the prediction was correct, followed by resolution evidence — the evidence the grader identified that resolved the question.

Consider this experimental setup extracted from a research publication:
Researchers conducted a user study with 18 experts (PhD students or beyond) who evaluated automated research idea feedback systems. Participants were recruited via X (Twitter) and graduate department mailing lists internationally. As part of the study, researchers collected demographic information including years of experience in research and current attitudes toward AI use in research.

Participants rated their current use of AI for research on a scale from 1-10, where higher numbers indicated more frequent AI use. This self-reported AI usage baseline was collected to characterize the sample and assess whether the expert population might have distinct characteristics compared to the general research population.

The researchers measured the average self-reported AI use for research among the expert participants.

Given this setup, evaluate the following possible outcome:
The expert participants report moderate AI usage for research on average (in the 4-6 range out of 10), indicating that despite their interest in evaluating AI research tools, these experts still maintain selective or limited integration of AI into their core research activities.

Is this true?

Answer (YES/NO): NO